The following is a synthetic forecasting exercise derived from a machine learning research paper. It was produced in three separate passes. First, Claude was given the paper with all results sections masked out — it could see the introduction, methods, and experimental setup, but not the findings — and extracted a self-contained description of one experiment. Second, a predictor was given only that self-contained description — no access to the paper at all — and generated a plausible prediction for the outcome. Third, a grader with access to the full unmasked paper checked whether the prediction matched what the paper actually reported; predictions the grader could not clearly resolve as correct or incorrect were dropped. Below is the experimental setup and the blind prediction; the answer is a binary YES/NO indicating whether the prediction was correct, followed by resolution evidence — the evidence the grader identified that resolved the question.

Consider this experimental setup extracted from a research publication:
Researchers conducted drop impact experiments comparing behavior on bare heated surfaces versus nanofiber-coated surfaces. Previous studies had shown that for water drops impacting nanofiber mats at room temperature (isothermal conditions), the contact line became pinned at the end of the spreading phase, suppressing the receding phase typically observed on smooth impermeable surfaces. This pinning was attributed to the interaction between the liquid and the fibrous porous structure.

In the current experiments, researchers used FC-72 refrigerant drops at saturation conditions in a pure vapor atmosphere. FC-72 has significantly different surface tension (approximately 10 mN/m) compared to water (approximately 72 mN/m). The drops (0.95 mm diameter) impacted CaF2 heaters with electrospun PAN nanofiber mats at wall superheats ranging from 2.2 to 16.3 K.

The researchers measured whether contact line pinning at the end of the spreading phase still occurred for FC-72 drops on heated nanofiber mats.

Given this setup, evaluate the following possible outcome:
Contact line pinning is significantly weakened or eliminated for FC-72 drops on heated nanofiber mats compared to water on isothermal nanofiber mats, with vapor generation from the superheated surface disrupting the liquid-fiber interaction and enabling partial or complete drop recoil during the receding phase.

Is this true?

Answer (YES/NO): NO